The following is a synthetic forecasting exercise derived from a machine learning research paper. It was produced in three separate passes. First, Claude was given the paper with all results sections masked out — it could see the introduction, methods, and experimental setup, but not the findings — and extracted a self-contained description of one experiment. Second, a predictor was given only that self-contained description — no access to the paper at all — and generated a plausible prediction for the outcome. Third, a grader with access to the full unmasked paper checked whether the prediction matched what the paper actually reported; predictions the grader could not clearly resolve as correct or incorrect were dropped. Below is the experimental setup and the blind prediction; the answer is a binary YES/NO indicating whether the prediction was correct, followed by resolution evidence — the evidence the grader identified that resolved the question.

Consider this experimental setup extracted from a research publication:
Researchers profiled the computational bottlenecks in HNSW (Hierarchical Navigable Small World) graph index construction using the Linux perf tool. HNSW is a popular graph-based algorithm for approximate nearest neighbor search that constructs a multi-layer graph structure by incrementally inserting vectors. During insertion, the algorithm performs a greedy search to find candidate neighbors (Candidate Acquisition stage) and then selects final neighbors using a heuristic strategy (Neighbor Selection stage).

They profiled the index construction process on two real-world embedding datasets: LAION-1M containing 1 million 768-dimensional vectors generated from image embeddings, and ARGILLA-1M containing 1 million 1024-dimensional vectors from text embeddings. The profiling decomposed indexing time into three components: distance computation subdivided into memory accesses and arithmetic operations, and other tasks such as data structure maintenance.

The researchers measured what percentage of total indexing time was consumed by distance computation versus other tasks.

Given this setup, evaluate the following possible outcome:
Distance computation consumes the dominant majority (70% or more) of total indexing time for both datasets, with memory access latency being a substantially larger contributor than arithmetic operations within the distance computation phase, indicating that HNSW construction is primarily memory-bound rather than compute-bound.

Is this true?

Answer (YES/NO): NO